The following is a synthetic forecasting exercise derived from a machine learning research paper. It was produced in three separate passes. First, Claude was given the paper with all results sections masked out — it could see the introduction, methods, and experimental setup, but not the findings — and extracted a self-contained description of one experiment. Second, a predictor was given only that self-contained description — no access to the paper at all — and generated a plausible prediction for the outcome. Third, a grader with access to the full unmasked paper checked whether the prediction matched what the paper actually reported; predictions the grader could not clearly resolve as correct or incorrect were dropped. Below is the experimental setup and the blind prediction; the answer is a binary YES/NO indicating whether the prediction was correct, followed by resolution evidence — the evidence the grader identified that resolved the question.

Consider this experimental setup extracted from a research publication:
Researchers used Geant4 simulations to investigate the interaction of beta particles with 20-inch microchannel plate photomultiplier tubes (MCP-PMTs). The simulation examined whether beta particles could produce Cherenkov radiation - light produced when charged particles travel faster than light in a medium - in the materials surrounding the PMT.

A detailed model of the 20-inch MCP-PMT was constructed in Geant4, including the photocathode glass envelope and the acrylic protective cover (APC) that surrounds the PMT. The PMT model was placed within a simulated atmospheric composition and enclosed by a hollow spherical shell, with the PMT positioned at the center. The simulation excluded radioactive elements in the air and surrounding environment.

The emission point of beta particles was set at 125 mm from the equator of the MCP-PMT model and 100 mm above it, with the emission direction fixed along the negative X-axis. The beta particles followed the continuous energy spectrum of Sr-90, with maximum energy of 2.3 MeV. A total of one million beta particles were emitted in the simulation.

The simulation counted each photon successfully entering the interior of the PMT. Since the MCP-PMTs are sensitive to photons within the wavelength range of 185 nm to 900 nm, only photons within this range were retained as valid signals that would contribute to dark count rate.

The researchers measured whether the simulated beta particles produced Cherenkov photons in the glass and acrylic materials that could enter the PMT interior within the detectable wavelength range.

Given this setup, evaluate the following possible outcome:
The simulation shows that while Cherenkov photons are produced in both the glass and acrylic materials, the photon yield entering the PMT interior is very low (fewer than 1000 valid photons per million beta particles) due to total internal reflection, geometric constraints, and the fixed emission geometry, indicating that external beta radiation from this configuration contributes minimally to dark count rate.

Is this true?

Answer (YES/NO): NO